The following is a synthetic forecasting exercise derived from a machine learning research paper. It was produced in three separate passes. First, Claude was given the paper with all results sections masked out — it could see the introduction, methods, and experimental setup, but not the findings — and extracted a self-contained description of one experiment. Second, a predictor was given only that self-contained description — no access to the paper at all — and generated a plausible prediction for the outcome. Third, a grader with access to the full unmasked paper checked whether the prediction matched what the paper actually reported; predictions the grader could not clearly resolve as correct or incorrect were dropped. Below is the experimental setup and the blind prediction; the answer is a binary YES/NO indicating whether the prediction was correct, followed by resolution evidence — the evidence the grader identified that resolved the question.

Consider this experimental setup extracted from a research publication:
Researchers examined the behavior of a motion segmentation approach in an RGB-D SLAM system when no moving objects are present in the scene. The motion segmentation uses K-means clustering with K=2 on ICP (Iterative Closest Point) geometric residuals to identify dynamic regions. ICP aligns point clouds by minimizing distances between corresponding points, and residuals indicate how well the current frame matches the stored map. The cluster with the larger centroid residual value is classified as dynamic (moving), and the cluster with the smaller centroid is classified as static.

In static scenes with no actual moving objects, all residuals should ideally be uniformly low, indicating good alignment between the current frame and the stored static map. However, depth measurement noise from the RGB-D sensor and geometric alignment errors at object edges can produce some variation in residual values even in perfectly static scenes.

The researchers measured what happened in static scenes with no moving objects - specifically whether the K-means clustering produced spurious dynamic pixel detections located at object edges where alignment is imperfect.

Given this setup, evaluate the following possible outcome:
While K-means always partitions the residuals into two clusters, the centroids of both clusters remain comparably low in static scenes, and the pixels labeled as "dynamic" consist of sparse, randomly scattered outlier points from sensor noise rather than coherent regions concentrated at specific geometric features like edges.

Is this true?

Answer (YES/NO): NO